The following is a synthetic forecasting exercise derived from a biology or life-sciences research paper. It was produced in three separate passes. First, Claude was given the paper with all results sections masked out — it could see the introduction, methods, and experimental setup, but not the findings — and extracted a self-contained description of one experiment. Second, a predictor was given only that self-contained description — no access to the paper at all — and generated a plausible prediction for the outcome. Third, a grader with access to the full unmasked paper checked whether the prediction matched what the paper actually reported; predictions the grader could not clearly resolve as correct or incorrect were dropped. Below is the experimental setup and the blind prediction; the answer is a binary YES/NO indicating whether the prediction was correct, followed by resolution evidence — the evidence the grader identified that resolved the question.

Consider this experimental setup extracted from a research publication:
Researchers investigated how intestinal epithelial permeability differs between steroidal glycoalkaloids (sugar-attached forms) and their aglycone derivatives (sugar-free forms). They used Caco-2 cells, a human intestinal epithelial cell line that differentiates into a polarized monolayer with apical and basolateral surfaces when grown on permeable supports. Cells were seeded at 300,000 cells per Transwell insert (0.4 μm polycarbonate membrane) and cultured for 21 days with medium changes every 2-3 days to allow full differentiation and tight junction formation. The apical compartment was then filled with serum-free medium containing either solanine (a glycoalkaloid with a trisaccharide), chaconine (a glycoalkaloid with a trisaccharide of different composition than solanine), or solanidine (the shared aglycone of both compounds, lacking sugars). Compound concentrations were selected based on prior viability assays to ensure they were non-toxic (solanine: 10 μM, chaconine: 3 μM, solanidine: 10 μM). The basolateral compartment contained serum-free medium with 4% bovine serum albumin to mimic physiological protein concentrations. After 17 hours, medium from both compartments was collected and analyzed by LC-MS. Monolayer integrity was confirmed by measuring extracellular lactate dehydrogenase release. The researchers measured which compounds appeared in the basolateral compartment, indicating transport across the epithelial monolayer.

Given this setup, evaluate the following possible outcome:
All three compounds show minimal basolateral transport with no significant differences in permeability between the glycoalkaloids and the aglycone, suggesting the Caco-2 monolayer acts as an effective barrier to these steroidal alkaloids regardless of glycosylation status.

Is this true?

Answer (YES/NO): NO